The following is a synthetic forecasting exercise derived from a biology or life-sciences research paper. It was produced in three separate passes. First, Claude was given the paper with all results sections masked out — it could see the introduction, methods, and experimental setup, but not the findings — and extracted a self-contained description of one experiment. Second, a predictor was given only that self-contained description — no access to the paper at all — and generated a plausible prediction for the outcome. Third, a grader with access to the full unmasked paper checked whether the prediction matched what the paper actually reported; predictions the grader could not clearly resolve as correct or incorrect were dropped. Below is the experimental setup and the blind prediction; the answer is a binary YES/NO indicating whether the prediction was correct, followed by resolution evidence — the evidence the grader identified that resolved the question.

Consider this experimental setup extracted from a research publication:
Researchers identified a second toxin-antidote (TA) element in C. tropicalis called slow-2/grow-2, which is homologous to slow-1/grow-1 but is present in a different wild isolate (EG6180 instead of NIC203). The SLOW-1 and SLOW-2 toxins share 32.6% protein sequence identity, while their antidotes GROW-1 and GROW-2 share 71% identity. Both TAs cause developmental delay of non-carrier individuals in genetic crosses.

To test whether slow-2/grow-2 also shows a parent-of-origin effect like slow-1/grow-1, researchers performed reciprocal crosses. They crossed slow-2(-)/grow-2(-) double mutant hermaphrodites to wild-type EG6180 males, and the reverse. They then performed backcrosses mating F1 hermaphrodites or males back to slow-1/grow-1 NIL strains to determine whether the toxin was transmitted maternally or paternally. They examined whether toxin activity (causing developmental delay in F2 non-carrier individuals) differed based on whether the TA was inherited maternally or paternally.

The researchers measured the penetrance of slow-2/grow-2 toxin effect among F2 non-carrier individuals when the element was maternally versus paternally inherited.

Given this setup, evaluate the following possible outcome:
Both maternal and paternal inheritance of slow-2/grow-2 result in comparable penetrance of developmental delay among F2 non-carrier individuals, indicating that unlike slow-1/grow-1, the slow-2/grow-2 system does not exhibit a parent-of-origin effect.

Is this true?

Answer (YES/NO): YES